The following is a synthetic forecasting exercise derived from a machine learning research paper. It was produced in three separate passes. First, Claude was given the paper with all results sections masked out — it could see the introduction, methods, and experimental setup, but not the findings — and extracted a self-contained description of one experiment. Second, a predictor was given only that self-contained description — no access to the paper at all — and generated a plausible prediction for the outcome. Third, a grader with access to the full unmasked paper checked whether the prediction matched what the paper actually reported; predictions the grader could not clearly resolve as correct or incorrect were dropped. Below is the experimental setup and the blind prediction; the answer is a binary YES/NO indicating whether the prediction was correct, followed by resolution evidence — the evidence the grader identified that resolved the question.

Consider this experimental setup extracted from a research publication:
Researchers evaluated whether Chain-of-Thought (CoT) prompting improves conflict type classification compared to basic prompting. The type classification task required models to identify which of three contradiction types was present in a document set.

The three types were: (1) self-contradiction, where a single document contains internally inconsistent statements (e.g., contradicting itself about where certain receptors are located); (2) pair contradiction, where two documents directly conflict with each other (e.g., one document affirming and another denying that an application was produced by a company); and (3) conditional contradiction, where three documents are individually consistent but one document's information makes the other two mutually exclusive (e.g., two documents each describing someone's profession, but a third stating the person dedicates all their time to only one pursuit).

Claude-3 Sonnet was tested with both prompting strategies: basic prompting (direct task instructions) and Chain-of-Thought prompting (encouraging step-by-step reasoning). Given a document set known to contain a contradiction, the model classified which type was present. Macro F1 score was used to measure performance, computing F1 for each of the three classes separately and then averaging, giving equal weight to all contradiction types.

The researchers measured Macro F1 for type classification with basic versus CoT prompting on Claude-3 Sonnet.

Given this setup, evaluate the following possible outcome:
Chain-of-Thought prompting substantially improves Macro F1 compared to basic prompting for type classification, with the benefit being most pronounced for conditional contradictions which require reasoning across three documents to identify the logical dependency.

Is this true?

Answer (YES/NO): NO